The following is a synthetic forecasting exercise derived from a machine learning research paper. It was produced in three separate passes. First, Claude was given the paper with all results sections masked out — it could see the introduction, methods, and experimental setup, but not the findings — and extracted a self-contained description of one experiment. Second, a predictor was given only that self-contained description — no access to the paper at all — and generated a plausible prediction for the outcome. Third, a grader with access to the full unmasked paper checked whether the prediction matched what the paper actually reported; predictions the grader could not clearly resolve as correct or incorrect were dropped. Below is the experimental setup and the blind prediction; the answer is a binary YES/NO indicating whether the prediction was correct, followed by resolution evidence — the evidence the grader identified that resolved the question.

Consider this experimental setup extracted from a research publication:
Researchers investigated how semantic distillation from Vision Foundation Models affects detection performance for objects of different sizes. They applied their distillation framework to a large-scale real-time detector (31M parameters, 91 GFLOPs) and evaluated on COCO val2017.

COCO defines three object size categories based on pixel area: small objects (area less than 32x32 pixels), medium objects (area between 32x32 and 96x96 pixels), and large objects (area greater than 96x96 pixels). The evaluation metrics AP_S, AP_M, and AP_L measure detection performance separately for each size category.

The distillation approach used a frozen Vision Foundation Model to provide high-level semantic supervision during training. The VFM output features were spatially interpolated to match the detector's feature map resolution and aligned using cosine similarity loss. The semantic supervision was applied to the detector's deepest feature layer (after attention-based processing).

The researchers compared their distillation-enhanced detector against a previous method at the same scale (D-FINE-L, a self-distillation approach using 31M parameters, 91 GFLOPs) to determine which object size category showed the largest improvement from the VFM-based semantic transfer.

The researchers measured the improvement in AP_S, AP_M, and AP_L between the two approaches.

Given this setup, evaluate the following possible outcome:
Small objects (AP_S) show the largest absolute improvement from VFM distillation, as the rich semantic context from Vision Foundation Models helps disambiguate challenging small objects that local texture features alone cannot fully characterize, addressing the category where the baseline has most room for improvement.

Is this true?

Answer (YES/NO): NO